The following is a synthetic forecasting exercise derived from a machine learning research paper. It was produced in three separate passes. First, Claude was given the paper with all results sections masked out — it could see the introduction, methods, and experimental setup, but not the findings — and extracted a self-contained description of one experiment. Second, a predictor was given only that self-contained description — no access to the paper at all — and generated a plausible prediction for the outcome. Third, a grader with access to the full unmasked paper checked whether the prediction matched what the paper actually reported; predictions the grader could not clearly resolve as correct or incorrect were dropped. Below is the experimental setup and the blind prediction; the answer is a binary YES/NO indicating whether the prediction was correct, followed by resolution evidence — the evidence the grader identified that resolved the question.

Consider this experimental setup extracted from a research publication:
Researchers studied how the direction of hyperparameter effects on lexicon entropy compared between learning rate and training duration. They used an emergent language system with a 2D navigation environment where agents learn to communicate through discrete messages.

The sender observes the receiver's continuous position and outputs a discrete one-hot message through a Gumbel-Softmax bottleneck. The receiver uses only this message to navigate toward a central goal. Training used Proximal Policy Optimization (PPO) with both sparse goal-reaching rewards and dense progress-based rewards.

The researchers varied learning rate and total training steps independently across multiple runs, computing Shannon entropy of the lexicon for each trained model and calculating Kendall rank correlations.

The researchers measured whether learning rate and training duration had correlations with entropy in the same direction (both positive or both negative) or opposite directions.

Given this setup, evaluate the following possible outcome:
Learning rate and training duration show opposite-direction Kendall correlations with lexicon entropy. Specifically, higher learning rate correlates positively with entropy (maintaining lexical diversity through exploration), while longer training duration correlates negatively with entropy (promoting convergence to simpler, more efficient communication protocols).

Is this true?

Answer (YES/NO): NO